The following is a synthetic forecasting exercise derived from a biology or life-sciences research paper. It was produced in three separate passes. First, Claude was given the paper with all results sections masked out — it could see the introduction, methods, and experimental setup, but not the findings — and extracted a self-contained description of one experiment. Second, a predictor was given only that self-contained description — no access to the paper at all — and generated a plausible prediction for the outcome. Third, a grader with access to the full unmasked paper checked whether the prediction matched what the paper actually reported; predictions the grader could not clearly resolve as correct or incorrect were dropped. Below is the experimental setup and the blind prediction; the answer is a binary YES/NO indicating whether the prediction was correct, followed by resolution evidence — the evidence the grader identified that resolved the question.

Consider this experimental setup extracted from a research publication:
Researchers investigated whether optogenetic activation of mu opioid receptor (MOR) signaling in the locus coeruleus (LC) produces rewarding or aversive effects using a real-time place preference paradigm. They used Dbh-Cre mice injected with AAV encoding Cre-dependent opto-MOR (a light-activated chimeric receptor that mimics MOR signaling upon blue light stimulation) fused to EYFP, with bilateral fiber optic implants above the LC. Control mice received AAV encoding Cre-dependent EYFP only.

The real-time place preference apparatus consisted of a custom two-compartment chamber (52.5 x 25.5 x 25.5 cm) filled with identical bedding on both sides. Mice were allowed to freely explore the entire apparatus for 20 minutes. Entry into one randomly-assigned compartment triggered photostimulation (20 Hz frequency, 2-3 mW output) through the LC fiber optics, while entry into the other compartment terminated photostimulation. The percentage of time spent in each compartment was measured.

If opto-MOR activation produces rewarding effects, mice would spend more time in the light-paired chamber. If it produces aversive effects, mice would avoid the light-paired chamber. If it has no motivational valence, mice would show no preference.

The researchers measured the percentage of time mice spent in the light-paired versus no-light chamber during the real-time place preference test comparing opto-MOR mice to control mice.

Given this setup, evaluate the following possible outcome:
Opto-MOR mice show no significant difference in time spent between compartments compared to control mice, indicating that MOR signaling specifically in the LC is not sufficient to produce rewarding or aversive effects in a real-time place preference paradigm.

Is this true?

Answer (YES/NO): YES